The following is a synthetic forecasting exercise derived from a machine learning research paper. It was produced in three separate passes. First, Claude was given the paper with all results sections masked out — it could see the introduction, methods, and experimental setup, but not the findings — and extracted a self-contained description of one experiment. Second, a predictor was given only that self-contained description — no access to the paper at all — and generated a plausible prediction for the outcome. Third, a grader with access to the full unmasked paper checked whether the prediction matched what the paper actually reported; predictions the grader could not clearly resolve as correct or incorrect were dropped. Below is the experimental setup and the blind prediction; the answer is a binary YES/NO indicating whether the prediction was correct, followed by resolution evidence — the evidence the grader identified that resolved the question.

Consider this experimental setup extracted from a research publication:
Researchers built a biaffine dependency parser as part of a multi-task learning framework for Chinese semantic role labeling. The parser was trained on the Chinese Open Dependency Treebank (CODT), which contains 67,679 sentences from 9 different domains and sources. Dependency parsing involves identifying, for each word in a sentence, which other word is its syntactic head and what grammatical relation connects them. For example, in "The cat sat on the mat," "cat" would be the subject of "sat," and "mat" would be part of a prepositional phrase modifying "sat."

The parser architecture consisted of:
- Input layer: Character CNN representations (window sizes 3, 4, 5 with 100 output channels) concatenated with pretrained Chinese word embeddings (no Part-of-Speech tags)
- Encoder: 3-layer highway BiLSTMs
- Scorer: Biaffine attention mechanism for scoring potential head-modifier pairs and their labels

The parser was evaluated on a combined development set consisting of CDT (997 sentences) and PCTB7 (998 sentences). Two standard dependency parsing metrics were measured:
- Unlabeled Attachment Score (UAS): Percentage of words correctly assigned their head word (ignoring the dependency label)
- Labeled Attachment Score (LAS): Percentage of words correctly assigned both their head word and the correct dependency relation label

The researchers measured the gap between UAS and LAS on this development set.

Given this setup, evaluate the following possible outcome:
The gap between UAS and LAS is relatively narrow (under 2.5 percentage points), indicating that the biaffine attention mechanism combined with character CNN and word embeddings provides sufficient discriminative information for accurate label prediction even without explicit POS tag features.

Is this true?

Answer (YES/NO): NO